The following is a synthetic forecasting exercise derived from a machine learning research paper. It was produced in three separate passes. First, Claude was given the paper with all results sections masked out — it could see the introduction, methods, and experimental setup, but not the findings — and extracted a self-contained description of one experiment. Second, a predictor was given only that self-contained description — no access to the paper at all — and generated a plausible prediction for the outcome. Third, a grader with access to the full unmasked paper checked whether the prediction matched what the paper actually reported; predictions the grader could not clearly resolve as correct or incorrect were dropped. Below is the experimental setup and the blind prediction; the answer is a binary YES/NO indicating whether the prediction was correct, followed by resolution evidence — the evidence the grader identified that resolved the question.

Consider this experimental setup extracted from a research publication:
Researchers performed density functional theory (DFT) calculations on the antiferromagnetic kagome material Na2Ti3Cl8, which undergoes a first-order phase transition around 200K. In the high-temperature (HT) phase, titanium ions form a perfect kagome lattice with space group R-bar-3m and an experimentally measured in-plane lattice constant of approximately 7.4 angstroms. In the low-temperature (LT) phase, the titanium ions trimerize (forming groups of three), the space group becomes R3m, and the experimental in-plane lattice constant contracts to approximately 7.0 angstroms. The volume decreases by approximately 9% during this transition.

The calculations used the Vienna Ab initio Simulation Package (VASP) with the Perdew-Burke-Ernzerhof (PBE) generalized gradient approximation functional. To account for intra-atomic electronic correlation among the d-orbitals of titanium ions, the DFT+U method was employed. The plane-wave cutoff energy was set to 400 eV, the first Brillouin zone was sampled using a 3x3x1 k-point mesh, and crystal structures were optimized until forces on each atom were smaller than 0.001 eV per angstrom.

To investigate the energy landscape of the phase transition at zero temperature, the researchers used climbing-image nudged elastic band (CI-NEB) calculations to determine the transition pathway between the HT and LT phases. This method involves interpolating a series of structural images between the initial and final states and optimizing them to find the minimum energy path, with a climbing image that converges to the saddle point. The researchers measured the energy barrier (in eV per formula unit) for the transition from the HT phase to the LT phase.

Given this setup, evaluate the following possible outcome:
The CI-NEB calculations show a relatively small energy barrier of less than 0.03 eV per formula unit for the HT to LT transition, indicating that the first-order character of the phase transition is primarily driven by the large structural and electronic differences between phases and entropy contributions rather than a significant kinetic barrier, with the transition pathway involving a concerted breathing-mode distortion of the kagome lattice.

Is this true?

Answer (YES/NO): NO